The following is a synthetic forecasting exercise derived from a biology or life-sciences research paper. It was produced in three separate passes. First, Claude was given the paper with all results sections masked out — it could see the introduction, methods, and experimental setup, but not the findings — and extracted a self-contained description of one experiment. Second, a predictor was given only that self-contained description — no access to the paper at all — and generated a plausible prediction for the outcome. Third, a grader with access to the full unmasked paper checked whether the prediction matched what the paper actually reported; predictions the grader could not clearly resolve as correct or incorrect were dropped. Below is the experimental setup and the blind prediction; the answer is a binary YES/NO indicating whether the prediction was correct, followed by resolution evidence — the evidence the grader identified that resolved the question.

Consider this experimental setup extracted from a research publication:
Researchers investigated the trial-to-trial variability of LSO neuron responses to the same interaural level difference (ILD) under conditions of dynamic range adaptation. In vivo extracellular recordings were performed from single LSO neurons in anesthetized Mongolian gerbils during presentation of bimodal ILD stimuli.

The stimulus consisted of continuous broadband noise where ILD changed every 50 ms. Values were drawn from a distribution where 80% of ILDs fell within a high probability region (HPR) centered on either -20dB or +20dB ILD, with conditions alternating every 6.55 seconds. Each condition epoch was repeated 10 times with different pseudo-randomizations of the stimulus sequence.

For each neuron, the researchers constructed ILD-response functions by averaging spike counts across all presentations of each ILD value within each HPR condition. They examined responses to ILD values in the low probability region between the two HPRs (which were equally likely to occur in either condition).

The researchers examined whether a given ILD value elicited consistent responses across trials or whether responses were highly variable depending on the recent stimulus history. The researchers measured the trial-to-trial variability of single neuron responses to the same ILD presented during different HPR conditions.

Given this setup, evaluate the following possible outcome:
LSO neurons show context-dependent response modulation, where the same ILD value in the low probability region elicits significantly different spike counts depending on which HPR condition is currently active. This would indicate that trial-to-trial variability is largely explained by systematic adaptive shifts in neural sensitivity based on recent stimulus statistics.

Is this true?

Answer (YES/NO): NO